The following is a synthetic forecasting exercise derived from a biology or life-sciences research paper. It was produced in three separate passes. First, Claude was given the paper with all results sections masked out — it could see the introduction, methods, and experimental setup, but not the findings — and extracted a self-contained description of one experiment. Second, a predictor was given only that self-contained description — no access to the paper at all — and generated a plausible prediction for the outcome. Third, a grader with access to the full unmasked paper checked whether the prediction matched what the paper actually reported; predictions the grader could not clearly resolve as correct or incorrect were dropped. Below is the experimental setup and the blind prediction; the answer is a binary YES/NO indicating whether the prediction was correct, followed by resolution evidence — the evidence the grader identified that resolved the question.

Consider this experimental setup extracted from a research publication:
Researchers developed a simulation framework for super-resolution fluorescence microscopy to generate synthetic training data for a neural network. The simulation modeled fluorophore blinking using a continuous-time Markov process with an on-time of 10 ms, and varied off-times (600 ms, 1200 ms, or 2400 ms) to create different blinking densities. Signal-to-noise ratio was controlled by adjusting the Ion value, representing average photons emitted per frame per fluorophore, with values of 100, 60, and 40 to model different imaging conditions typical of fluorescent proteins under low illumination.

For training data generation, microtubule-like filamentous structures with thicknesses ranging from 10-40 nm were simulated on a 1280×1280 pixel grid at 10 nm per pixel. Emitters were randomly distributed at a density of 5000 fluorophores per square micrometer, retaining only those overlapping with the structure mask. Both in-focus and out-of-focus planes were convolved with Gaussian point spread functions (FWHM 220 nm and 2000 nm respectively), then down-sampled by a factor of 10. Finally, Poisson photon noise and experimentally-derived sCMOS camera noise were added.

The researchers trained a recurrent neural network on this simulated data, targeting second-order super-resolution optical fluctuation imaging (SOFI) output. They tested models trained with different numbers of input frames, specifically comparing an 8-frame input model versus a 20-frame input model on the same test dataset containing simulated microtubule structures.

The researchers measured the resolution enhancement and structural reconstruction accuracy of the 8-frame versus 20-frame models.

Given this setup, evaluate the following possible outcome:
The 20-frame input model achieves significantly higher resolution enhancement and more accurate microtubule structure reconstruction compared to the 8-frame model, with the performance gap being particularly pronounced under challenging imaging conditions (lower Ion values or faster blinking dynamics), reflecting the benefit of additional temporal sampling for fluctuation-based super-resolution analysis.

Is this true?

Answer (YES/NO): NO